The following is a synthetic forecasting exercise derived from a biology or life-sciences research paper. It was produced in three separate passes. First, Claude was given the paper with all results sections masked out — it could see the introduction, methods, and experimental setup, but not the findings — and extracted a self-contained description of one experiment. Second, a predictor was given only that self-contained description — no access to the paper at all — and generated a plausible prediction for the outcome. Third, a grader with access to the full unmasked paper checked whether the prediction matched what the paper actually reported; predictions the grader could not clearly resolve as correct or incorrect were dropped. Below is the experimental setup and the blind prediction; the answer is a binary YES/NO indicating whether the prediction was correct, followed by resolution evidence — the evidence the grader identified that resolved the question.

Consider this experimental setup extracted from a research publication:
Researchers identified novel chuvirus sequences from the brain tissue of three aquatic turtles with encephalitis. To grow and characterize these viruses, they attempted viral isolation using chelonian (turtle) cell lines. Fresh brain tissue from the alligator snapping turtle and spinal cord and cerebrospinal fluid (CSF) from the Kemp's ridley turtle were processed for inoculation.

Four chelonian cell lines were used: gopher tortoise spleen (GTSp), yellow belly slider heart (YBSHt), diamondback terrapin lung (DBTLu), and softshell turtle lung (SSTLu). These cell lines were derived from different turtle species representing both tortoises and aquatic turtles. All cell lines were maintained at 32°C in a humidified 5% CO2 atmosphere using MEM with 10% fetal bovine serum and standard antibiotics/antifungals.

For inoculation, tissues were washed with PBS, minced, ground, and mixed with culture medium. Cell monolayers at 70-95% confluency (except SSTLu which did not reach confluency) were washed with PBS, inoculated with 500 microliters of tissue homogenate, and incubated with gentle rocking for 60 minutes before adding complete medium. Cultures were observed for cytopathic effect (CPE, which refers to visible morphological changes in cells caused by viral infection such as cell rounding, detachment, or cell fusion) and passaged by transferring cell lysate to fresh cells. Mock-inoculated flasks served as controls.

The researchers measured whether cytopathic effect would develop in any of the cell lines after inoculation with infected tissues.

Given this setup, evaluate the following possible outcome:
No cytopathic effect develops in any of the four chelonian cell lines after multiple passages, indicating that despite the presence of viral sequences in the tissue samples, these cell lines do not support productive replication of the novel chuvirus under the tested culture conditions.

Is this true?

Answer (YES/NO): NO